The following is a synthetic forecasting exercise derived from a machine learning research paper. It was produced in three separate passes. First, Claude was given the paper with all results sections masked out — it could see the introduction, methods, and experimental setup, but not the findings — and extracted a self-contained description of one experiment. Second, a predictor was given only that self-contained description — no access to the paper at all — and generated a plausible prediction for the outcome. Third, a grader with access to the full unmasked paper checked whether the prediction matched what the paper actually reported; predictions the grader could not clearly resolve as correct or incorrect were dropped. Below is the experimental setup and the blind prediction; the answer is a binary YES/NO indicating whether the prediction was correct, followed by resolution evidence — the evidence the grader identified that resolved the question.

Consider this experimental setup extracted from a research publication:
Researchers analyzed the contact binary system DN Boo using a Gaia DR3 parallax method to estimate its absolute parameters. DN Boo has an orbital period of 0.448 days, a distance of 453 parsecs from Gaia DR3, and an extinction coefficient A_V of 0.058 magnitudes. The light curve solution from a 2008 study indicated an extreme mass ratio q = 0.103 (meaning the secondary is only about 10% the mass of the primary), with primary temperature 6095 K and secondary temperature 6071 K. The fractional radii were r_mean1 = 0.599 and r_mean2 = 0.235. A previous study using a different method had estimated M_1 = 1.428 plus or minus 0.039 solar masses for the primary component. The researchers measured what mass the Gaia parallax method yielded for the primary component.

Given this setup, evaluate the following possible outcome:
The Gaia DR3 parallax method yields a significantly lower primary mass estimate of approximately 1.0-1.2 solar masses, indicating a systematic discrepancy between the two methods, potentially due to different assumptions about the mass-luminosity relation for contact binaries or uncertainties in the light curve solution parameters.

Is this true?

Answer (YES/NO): NO